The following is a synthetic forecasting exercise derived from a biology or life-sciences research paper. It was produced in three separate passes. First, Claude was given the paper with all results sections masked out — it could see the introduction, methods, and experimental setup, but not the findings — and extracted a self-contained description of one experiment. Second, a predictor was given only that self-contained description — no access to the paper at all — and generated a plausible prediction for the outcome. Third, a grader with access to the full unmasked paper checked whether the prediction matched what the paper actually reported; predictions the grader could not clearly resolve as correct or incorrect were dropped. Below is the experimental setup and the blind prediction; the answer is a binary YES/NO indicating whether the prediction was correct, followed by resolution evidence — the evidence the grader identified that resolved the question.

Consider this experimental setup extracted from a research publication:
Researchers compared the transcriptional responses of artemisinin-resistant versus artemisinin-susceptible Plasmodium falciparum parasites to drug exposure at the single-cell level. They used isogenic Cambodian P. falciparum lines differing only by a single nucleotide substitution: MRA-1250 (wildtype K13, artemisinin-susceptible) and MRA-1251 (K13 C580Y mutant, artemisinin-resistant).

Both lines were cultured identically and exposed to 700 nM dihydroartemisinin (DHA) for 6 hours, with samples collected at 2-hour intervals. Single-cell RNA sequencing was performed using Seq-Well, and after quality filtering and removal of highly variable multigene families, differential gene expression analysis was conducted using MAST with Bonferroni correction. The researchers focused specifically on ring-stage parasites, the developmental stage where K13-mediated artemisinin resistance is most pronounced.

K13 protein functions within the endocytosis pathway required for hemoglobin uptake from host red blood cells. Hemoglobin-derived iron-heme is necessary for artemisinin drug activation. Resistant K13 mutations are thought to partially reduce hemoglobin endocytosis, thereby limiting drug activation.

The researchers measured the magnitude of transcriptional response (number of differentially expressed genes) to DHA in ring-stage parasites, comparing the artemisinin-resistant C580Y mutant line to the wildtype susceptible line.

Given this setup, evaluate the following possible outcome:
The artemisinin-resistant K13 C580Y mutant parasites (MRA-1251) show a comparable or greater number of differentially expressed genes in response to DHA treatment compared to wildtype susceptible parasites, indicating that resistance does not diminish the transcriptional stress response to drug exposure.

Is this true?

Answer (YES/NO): NO